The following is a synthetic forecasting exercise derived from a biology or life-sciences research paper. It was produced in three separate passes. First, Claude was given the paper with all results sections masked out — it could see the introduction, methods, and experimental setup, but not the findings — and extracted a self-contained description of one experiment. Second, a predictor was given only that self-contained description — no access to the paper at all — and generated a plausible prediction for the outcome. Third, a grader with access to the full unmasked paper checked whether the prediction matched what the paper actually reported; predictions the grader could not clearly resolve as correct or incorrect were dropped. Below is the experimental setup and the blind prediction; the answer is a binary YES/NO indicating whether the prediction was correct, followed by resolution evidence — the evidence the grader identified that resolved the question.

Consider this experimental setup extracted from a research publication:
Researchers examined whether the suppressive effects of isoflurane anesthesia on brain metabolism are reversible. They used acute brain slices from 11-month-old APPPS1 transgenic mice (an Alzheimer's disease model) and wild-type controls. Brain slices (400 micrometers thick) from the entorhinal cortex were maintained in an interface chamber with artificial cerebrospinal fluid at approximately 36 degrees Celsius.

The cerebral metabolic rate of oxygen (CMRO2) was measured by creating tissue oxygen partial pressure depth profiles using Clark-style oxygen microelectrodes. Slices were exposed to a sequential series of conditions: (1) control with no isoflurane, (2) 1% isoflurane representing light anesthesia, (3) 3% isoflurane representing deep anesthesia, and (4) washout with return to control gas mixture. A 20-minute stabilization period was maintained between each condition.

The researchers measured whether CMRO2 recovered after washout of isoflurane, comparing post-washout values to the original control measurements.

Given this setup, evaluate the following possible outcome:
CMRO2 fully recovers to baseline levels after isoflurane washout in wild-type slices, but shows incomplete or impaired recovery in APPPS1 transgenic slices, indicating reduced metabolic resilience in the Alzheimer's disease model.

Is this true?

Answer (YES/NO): NO